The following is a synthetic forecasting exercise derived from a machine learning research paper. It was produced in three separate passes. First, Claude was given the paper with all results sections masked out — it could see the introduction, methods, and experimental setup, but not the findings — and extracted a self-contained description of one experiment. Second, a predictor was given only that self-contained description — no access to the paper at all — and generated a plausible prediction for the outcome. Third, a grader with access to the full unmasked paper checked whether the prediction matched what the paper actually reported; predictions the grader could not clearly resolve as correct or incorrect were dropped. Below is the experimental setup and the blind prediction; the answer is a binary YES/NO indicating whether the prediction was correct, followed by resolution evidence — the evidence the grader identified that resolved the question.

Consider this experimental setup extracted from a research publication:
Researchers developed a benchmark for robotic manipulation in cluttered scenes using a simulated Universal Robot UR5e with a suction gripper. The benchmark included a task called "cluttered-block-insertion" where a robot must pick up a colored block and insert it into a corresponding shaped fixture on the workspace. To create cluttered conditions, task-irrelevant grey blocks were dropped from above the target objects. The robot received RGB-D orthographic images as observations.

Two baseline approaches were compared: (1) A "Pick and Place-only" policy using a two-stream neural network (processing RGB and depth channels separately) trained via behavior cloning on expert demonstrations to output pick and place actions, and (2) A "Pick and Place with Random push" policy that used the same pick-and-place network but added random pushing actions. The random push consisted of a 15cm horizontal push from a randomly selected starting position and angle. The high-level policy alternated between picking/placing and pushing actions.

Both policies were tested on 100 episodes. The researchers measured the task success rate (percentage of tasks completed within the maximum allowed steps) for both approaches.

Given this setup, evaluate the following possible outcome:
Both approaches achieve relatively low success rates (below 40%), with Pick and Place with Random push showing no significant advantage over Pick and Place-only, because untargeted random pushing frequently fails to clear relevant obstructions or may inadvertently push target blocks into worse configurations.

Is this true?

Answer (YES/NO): NO